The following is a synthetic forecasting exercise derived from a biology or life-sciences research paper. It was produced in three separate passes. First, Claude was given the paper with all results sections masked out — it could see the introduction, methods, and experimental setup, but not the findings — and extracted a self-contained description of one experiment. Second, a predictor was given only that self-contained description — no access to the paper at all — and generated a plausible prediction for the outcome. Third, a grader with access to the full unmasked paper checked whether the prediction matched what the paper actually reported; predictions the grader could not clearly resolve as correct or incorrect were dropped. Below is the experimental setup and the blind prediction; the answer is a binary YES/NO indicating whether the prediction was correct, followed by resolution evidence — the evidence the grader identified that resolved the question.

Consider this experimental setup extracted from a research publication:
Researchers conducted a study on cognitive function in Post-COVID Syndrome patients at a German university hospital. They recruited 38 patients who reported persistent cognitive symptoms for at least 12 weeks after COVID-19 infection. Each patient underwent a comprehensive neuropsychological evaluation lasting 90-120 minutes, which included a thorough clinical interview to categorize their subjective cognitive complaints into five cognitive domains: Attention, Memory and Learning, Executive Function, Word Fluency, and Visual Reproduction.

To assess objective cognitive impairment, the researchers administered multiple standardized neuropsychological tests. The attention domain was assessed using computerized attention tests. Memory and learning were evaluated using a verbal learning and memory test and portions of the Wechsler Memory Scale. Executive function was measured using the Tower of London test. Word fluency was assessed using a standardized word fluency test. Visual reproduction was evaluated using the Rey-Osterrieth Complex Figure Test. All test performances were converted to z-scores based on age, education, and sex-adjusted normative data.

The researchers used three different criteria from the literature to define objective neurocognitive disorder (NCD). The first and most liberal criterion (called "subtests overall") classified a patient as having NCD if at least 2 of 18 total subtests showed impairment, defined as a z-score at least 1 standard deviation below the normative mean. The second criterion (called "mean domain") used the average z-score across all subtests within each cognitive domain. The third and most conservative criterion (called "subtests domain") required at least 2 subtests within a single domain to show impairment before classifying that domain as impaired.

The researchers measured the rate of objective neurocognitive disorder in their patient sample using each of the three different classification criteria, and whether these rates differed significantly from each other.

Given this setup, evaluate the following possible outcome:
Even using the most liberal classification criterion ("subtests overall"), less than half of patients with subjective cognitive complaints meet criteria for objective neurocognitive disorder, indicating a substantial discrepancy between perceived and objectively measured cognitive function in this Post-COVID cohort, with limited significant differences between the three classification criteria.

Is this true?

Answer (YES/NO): NO